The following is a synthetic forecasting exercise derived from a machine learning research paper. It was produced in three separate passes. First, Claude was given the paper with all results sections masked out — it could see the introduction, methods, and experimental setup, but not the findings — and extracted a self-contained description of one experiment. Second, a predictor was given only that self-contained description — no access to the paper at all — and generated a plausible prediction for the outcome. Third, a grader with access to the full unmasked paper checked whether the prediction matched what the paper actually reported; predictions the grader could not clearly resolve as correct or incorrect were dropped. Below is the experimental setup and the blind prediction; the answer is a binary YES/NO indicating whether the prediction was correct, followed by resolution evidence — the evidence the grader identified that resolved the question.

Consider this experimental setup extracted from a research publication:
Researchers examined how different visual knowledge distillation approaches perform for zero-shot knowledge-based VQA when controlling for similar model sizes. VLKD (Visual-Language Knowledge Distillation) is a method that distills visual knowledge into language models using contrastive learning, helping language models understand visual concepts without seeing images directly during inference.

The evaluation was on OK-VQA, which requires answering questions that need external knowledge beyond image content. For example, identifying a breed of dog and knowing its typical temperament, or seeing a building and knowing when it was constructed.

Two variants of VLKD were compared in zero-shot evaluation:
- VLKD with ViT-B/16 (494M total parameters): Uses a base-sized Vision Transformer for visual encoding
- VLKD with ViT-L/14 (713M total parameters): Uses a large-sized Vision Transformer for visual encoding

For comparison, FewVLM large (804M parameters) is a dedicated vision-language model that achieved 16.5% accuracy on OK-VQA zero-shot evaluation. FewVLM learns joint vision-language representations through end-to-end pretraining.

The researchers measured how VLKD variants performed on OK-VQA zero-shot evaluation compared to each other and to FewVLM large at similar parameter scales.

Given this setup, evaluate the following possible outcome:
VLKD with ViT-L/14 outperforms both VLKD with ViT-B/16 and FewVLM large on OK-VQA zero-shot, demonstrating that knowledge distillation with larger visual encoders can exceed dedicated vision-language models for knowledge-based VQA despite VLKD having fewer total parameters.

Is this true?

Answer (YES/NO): NO